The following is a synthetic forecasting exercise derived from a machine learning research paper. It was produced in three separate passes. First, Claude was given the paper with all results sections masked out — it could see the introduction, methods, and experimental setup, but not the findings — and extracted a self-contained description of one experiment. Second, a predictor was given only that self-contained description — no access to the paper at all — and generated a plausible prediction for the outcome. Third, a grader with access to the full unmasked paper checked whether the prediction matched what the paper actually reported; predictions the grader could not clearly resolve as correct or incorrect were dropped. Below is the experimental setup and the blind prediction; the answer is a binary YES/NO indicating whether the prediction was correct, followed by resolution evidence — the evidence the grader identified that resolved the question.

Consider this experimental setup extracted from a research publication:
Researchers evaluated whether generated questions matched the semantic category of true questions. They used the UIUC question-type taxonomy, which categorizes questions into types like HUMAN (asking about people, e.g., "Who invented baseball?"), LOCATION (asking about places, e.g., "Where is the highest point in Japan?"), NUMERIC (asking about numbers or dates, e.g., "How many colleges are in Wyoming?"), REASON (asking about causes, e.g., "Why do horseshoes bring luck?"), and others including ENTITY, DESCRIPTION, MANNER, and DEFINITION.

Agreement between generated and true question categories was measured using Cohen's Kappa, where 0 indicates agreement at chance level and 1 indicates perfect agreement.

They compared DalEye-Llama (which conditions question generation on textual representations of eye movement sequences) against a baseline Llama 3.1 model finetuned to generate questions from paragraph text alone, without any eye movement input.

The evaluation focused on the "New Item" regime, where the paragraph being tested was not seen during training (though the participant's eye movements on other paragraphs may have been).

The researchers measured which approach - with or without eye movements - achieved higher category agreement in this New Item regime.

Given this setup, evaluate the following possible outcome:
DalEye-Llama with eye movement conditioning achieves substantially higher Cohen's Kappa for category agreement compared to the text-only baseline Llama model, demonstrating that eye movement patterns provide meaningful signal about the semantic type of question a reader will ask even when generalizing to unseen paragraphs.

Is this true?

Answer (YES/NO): NO